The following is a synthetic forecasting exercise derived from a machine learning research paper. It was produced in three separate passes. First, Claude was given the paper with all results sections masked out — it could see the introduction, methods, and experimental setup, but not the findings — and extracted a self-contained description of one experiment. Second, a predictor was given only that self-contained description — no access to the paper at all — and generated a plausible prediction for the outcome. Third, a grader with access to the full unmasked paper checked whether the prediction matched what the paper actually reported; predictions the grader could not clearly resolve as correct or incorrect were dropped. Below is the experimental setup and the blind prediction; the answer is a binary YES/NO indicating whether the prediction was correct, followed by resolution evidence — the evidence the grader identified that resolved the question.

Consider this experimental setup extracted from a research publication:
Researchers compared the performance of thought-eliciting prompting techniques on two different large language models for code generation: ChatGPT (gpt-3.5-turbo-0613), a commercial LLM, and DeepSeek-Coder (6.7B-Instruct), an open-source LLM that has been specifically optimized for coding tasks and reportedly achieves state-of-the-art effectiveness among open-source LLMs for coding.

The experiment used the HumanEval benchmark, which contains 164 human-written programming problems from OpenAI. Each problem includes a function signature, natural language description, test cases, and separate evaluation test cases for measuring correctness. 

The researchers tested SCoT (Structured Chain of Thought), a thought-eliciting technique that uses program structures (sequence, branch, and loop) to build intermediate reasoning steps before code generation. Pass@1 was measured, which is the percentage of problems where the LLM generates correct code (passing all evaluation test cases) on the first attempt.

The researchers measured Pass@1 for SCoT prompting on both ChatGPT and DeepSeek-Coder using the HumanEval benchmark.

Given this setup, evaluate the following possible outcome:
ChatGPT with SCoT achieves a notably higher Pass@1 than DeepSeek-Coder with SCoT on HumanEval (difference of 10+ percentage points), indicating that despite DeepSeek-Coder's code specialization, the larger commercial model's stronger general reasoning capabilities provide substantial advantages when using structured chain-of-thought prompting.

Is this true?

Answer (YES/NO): NO